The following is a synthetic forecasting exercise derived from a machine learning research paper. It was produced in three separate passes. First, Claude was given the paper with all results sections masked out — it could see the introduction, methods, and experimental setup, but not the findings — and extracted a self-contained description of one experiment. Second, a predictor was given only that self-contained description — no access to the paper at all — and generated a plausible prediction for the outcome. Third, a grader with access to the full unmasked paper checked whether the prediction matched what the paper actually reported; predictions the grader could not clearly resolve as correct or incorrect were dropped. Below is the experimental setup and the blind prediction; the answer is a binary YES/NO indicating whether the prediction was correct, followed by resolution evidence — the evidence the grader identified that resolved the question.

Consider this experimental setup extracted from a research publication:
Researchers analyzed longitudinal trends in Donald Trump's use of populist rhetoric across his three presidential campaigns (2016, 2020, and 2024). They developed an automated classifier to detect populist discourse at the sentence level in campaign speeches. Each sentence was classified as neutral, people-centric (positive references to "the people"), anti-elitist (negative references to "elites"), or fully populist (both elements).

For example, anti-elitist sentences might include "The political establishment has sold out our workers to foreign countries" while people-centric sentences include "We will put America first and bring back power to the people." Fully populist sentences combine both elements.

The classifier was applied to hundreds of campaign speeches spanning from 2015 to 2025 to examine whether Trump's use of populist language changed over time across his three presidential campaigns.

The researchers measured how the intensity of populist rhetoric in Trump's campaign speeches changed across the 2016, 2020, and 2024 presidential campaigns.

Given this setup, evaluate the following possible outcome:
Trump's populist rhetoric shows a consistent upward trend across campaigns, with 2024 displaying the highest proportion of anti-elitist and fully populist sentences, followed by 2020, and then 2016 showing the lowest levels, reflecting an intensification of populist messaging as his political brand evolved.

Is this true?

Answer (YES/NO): NO